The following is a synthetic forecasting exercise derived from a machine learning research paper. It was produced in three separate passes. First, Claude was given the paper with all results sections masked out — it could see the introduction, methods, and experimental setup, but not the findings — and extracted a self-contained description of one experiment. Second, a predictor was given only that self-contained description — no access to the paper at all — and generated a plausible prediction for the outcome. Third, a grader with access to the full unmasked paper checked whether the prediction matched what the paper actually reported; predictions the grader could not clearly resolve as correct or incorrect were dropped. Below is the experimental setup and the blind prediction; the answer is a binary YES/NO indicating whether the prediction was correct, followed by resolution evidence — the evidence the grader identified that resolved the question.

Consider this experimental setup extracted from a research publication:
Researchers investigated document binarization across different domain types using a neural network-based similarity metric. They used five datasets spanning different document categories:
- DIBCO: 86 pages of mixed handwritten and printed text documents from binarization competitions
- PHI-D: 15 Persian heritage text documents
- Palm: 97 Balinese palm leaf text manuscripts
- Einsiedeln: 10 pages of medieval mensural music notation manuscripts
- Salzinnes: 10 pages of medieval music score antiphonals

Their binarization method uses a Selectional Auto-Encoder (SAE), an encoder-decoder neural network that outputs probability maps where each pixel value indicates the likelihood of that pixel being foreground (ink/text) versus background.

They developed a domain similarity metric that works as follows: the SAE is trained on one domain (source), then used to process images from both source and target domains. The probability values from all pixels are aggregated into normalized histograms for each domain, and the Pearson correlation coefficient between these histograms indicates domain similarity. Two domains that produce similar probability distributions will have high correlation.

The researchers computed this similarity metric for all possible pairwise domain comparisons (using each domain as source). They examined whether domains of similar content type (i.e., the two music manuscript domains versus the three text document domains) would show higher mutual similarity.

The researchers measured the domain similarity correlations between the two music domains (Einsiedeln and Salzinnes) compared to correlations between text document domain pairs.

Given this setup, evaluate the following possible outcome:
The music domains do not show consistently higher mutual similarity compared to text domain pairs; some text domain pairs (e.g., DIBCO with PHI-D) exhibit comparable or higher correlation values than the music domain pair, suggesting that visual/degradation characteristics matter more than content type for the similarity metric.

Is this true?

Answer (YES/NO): YES